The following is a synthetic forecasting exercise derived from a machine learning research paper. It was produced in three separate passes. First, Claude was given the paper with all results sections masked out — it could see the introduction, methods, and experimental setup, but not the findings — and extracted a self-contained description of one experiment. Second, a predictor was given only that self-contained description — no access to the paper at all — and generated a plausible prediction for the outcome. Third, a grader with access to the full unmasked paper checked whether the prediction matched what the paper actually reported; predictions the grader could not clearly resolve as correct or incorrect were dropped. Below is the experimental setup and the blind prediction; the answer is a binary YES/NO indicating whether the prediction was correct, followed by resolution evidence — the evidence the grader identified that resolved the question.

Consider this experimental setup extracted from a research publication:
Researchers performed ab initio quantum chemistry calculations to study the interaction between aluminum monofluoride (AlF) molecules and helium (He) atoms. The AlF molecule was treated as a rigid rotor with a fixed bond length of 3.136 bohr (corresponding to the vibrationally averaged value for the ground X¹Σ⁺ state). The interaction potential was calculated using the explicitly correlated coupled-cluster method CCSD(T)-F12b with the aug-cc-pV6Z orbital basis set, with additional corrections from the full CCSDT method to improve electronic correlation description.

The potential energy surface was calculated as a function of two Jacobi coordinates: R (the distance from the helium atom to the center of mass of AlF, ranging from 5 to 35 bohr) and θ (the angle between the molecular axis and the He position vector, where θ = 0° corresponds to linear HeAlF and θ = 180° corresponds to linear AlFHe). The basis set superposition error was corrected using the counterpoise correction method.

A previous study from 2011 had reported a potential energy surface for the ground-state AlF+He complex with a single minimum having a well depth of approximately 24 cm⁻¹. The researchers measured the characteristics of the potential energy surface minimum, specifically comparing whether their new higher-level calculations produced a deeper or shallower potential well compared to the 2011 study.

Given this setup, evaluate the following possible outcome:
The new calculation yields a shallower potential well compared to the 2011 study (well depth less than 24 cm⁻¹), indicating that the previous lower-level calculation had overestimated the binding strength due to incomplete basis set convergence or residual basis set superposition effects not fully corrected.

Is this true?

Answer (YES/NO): NO